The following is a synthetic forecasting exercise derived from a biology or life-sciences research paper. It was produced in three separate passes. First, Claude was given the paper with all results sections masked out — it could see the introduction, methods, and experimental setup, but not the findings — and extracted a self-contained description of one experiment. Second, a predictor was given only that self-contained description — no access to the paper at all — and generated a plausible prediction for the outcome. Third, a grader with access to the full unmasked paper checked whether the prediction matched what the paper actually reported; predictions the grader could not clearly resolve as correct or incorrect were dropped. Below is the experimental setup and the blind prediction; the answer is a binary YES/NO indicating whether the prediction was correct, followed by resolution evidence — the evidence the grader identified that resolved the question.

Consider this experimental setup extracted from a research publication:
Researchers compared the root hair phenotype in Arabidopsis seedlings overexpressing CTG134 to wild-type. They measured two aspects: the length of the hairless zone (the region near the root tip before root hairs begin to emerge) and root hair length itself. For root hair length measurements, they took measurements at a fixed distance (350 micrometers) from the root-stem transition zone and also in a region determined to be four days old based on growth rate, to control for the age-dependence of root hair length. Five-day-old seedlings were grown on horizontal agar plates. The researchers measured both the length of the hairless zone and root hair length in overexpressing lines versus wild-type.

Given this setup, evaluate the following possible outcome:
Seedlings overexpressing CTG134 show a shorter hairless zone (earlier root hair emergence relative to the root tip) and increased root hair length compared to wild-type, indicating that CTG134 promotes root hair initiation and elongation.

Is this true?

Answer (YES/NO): YES